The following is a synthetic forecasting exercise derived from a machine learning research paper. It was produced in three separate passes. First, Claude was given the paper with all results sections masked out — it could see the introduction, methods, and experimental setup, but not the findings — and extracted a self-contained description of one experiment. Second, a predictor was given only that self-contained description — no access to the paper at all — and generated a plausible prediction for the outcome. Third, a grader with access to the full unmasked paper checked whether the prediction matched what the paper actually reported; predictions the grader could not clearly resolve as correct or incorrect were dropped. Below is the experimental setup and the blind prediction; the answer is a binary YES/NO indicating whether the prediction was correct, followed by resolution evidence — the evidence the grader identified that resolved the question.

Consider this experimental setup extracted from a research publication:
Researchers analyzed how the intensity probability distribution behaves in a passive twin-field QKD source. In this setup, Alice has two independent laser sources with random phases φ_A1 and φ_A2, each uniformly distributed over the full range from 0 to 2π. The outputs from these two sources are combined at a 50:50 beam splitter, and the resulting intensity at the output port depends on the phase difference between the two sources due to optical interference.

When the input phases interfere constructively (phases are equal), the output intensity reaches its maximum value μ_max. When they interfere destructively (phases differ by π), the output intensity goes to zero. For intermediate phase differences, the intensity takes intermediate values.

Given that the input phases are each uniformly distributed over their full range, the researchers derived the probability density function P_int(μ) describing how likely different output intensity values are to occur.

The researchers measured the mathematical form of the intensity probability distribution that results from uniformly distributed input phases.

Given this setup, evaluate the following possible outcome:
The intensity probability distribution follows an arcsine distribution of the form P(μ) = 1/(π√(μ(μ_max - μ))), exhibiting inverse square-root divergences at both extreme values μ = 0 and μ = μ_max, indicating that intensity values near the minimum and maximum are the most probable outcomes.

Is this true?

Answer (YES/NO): YES